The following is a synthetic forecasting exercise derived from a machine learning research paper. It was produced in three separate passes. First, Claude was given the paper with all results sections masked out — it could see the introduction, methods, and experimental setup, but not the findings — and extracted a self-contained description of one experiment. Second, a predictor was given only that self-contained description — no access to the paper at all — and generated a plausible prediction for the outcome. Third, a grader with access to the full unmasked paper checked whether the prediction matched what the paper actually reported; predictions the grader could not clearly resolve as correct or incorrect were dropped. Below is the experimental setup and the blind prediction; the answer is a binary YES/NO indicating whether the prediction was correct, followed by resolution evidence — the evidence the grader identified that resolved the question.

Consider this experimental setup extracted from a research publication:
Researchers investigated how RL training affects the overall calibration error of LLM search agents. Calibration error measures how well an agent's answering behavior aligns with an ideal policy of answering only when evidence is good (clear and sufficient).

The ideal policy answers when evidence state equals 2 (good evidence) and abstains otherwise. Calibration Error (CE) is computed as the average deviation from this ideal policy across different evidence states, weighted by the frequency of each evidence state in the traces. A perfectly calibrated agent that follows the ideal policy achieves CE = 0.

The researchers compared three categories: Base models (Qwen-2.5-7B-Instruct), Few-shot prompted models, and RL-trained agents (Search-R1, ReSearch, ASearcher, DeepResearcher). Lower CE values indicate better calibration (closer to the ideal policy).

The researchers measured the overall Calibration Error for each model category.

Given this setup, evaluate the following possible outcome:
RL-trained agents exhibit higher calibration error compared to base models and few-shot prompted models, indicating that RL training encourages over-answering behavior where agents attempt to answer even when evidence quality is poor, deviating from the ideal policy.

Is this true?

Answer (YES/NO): NO